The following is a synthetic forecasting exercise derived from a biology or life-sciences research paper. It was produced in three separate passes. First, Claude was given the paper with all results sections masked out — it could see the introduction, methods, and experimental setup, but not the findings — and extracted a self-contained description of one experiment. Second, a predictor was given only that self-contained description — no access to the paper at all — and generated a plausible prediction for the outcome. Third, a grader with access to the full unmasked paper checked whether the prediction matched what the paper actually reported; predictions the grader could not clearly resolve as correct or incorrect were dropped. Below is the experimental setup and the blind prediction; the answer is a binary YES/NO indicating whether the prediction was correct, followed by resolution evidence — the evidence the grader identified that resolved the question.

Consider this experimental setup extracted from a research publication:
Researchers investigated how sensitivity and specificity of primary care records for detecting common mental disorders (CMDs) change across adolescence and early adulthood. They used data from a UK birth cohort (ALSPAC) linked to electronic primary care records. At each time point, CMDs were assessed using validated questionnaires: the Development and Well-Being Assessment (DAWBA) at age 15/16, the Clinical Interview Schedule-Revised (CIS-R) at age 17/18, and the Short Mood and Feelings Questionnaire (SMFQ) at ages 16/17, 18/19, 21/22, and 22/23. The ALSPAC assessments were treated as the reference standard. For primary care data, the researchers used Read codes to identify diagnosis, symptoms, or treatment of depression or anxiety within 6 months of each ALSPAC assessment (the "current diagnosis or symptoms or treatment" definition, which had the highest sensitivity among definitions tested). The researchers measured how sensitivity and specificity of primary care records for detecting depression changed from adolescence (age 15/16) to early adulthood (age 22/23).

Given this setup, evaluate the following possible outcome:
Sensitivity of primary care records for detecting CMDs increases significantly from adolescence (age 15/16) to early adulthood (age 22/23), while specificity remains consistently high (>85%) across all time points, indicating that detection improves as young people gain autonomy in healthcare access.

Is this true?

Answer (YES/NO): YES